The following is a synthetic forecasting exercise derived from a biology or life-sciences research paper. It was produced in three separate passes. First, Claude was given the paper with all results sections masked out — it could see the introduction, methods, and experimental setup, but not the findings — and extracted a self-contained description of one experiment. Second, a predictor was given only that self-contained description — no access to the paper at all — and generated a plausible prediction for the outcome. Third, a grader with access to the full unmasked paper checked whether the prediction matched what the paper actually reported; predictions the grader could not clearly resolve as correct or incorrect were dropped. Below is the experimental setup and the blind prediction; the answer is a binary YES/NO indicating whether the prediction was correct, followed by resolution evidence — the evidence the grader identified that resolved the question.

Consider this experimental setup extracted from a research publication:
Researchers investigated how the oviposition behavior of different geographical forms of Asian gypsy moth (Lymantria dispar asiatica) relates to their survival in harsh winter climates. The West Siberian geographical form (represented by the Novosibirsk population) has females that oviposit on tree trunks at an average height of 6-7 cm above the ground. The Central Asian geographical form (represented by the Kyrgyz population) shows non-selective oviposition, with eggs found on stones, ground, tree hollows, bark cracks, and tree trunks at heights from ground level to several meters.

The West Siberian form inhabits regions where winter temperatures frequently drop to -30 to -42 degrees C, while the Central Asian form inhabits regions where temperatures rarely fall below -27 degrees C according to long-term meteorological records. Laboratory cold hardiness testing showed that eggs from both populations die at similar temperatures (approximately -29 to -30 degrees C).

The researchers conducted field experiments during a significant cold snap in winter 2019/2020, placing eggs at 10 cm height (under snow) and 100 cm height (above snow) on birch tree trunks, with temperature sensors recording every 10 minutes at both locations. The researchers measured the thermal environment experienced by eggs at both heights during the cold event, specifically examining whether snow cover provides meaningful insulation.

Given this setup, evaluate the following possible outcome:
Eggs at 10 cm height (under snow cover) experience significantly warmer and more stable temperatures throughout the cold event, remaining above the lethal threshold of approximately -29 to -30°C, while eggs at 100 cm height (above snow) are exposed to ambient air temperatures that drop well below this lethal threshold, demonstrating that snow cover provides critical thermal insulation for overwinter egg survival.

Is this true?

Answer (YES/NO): YES